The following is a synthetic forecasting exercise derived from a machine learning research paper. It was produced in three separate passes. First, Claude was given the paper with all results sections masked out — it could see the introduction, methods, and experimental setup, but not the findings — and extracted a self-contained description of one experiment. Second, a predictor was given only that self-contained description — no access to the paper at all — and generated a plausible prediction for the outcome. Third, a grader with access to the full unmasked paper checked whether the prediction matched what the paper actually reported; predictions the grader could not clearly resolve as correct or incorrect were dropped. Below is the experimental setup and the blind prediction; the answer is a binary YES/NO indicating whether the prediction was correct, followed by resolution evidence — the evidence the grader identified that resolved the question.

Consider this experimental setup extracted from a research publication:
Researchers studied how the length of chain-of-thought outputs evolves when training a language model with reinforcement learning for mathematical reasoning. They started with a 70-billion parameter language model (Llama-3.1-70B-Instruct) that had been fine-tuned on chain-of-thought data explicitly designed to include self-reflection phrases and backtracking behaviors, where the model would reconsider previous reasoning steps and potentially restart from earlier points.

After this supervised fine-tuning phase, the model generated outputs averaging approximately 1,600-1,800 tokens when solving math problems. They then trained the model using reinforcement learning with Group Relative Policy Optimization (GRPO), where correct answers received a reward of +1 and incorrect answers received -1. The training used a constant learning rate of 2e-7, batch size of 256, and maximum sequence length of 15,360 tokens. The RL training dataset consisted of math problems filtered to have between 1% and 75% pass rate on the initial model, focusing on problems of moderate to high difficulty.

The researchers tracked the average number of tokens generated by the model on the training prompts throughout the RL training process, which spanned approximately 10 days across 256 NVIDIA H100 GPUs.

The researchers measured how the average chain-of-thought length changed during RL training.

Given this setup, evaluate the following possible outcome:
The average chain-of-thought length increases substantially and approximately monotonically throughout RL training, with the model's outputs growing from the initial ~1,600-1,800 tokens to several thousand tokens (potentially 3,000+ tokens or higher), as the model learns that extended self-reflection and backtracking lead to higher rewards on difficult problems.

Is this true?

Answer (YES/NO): YES